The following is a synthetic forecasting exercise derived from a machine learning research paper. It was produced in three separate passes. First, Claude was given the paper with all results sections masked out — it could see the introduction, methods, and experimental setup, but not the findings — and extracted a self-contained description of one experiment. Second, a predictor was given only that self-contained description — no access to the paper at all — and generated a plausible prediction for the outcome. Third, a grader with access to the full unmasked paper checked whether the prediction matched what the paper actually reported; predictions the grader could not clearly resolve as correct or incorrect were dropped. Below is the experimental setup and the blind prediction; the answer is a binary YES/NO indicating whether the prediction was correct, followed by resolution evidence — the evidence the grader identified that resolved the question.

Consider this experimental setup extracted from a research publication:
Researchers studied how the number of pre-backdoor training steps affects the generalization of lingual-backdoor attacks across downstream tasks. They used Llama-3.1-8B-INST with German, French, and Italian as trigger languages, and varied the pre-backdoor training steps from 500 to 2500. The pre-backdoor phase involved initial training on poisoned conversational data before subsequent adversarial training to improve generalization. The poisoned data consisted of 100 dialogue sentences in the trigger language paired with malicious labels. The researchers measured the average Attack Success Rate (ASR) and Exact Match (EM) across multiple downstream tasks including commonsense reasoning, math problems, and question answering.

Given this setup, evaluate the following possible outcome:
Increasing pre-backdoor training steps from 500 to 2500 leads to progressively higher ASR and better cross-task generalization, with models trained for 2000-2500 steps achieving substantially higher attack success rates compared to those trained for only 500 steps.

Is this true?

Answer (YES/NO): NO